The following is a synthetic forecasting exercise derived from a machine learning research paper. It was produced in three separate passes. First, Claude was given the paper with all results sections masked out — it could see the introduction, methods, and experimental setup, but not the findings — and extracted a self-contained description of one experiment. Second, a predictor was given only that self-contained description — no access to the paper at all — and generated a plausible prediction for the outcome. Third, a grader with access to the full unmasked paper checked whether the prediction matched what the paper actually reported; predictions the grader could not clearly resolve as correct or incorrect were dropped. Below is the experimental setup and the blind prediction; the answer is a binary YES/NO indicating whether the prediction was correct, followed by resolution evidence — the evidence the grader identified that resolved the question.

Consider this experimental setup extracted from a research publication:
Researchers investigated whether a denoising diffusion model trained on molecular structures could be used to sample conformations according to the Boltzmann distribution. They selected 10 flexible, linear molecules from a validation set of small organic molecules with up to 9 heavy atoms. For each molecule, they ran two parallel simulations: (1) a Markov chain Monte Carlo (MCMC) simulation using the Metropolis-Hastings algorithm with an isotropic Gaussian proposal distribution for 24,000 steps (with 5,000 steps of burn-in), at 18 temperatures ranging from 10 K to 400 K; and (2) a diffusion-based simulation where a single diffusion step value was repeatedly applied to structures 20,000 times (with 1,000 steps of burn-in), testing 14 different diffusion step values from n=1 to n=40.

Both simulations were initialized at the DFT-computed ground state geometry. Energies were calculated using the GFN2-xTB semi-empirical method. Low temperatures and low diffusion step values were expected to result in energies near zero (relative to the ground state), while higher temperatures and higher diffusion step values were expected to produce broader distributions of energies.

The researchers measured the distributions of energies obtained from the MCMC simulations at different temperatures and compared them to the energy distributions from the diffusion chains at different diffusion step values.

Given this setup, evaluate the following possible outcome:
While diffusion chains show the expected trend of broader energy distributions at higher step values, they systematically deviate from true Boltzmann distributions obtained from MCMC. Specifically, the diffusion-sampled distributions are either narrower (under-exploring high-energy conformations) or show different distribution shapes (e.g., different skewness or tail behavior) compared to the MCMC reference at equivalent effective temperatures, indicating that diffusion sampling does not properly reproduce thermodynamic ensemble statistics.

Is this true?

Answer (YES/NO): NO